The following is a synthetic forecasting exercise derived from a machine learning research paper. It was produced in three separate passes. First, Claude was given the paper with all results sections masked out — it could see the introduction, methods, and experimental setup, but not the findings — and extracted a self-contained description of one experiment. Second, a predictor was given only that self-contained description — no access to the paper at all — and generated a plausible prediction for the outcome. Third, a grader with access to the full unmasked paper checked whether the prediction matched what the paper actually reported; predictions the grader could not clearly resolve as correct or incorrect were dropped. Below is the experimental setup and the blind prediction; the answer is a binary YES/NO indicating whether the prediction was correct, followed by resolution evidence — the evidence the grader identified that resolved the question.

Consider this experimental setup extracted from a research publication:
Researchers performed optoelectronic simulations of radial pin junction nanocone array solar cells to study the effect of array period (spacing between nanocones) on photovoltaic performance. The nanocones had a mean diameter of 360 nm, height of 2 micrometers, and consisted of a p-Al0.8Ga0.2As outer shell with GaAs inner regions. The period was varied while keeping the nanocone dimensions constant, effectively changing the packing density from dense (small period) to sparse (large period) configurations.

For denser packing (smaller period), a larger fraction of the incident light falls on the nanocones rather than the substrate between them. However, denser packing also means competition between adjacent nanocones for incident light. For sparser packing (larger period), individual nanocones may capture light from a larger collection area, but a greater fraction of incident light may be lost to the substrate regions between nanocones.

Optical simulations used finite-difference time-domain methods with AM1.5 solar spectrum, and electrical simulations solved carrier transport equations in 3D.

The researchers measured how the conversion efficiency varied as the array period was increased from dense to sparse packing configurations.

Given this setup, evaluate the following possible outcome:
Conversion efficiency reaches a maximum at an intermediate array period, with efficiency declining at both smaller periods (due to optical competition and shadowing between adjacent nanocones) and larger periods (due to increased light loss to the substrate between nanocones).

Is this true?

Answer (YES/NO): NO